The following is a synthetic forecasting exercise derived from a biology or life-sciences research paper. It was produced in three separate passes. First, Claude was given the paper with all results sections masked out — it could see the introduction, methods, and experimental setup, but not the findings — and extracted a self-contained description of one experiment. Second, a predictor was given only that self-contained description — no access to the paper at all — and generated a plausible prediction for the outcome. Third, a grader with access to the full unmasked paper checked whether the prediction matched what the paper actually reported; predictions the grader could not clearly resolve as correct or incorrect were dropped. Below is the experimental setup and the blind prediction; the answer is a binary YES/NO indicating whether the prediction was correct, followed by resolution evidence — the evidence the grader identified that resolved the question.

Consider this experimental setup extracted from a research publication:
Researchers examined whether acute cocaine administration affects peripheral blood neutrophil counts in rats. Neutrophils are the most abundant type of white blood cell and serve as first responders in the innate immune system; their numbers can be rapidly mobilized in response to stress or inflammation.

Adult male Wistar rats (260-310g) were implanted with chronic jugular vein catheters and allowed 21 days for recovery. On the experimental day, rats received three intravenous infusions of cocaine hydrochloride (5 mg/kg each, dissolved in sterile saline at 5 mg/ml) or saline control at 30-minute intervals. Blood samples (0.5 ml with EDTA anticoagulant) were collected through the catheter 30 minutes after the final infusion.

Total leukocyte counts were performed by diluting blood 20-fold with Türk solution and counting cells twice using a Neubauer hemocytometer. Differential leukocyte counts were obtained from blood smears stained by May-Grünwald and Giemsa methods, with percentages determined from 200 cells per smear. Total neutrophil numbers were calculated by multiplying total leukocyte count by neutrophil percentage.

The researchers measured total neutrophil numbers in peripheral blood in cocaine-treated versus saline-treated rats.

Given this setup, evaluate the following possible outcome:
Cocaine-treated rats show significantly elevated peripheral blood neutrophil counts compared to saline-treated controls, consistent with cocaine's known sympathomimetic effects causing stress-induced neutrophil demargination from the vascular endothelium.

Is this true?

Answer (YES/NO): NO